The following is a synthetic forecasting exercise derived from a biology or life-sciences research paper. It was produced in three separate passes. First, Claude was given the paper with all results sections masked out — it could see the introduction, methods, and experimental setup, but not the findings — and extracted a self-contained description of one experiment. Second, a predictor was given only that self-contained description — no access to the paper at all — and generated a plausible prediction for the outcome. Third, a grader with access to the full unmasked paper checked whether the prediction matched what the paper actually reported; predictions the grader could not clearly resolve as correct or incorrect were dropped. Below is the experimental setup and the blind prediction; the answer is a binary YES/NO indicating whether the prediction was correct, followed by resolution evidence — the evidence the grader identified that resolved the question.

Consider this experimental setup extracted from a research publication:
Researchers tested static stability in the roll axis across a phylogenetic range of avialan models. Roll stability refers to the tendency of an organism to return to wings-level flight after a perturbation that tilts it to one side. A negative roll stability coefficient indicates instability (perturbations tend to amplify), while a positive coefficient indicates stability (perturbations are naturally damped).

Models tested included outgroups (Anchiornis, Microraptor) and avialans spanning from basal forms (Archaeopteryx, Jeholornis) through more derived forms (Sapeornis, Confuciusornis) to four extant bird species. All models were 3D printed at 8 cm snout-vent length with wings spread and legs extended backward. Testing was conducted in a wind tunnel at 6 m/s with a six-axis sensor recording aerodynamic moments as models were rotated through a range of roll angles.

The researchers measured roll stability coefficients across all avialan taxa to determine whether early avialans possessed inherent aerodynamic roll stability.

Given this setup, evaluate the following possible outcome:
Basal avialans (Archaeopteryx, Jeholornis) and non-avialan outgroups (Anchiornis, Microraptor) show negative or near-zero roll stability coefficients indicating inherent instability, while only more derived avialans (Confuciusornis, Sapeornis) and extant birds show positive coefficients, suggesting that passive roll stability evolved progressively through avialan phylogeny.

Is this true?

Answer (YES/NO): NO